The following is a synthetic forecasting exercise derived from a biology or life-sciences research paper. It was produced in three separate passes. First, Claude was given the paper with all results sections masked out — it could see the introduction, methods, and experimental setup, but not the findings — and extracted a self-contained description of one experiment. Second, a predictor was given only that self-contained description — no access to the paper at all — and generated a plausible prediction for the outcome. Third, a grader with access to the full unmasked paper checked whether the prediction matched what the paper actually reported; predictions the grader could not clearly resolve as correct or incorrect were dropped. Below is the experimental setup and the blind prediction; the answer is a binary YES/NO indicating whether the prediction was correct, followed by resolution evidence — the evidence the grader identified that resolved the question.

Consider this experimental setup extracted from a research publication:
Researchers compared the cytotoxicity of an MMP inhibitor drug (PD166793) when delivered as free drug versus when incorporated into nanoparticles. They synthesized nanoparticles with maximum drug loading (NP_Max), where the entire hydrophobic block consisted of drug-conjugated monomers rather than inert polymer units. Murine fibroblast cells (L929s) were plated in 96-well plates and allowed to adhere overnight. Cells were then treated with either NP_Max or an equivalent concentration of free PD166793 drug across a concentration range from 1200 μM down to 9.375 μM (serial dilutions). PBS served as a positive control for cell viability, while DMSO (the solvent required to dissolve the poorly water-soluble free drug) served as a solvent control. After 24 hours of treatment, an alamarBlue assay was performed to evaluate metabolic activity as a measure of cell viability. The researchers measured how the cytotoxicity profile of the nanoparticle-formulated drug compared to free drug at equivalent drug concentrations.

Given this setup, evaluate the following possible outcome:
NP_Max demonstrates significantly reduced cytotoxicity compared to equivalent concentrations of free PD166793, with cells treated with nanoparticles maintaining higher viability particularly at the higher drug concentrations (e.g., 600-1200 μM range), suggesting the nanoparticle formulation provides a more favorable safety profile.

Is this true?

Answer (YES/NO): YES